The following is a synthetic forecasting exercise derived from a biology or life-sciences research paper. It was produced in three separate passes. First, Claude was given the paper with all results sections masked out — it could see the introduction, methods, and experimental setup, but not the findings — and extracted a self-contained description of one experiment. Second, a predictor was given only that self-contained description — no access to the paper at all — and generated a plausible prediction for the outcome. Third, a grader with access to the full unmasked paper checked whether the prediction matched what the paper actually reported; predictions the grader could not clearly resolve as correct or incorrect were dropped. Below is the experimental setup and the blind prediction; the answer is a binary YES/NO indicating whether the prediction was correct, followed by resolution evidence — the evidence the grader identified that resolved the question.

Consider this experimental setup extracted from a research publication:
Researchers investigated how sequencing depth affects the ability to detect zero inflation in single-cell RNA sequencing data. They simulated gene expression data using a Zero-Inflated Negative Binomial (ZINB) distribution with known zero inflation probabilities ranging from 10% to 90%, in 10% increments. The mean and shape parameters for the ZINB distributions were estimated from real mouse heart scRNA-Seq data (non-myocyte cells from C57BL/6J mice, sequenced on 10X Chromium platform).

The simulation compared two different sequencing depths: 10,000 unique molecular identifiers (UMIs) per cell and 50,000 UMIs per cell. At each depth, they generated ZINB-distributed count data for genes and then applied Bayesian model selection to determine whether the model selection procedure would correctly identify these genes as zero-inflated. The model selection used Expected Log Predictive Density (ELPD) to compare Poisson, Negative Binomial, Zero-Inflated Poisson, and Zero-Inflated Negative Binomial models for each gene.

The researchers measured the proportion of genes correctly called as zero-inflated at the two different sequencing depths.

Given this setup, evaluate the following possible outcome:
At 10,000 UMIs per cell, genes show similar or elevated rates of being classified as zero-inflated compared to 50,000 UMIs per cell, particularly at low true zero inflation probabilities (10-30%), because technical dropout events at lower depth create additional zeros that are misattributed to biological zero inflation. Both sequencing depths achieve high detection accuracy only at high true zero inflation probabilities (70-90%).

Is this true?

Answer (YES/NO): NO